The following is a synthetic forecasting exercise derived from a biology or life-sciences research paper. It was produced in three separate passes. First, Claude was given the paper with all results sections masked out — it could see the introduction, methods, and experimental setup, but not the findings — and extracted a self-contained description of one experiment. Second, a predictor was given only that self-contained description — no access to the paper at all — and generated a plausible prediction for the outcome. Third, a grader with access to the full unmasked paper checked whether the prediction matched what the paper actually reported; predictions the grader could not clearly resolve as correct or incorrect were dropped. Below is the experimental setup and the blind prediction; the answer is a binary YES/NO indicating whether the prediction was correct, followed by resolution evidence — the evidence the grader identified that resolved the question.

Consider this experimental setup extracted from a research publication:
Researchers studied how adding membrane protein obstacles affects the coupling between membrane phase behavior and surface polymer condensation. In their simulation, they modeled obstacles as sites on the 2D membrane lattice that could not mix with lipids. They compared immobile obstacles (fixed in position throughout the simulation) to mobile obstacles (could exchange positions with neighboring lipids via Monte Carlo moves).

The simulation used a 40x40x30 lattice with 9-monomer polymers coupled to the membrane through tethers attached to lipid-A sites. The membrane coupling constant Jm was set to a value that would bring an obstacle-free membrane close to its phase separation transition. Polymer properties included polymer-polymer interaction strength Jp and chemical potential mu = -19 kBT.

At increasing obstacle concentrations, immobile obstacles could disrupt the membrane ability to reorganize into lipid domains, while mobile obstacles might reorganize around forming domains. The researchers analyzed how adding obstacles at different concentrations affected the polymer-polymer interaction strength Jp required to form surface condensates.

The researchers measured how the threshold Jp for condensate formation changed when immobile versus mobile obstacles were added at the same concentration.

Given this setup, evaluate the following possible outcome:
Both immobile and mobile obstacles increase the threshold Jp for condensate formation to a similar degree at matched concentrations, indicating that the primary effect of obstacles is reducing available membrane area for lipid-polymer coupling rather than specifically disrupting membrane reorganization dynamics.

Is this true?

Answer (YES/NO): NO